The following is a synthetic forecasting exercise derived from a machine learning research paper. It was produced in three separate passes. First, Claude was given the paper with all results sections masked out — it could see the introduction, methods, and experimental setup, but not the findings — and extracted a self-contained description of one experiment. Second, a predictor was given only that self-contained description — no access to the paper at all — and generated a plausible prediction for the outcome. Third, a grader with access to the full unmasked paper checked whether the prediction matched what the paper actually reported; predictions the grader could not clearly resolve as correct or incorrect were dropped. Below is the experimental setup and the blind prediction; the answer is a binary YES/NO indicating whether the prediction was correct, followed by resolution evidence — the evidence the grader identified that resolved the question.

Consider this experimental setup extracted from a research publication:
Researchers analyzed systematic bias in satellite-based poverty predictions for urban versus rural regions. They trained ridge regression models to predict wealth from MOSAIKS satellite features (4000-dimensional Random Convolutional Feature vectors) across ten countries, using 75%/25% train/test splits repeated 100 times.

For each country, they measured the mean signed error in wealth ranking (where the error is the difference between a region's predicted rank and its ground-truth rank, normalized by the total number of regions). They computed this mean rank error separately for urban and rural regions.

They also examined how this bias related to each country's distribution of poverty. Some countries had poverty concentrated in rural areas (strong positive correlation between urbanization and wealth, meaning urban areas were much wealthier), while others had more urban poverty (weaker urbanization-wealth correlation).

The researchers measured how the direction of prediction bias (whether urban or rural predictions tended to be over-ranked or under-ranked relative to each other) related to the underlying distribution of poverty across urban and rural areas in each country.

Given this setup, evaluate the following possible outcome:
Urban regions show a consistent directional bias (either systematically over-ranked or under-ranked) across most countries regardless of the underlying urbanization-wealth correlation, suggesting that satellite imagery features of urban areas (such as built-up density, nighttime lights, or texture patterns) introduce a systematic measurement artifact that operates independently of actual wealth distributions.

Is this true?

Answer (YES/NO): NO